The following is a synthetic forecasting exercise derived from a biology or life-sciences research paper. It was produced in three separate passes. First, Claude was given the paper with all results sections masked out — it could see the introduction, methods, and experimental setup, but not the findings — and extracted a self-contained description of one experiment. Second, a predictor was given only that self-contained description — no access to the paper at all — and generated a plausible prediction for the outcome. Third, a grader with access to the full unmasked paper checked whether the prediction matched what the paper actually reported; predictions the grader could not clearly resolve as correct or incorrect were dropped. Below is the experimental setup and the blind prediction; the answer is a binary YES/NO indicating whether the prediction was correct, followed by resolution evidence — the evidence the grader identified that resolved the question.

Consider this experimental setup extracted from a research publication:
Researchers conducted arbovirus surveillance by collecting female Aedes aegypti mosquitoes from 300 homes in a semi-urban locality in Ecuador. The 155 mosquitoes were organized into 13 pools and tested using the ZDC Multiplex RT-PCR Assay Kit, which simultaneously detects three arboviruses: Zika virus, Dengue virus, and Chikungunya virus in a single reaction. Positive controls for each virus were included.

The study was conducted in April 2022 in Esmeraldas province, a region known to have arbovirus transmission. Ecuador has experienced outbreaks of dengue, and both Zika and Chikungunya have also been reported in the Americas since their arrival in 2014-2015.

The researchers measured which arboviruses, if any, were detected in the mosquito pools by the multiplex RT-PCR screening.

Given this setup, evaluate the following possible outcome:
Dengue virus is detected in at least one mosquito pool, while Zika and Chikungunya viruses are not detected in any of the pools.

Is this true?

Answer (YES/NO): YES